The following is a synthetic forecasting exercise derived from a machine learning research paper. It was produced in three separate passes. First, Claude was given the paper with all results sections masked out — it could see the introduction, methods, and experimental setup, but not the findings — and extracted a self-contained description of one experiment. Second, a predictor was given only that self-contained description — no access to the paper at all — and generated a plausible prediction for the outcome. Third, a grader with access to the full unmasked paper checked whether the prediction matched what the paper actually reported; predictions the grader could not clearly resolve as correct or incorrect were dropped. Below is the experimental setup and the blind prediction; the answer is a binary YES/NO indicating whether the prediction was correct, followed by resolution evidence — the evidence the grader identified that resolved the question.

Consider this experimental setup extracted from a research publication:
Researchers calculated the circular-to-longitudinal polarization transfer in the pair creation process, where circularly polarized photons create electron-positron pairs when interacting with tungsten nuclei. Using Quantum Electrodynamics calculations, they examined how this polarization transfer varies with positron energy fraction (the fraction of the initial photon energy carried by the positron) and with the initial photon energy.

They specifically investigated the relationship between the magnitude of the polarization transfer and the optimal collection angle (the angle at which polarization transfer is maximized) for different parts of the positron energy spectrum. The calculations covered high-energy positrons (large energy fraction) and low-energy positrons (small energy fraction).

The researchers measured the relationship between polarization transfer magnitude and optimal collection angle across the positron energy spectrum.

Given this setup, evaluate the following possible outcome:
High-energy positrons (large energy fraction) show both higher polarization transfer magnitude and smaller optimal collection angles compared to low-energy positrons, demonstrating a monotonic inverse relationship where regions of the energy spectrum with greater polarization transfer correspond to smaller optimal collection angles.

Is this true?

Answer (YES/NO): NO